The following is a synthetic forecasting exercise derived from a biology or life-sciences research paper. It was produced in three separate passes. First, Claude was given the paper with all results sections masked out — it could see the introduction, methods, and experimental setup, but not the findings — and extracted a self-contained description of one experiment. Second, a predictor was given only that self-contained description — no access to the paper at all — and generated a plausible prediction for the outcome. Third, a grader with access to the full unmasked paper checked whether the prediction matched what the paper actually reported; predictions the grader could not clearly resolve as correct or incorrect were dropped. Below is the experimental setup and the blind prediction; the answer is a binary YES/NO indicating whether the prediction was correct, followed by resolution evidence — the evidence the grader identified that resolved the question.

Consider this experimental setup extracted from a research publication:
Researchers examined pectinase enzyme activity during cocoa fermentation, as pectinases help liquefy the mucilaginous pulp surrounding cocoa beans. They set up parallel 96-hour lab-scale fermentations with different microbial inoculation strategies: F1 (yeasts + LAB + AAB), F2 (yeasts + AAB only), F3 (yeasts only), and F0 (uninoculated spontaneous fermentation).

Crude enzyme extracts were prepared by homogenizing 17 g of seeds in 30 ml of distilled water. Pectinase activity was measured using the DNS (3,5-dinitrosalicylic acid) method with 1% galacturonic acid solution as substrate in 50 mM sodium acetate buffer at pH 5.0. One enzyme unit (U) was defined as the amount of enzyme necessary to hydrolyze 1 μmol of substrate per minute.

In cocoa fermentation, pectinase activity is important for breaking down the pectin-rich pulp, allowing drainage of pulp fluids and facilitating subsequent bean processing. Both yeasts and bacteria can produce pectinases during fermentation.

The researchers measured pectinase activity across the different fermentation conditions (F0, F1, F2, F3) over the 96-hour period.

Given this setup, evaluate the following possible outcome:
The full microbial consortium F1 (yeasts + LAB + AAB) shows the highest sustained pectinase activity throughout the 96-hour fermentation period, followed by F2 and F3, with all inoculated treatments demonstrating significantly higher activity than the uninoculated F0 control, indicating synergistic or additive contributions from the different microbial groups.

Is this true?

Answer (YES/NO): NO